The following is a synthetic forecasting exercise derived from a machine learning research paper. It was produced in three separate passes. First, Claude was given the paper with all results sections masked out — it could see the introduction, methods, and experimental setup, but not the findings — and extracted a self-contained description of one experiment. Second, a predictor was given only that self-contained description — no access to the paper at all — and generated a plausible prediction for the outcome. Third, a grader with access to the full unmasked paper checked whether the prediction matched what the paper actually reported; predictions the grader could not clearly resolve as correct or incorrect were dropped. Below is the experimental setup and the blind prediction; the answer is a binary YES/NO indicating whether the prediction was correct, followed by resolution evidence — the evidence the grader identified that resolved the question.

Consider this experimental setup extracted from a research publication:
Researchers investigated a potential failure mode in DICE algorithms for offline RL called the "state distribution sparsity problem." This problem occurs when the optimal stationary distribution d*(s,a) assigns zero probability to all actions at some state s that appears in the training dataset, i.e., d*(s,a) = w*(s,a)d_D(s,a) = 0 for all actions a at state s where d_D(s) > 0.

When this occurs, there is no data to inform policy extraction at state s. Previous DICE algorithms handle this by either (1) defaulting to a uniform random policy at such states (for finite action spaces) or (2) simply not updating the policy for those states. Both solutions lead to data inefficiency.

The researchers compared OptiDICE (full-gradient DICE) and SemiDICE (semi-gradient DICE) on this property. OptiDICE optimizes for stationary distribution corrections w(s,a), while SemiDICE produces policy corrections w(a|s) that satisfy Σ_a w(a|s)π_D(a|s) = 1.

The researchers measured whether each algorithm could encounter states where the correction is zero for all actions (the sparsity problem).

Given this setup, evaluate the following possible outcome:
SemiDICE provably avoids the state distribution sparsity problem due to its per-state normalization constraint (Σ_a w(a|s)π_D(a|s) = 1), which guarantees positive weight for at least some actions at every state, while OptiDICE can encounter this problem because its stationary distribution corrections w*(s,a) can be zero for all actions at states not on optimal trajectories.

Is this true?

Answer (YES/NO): YES